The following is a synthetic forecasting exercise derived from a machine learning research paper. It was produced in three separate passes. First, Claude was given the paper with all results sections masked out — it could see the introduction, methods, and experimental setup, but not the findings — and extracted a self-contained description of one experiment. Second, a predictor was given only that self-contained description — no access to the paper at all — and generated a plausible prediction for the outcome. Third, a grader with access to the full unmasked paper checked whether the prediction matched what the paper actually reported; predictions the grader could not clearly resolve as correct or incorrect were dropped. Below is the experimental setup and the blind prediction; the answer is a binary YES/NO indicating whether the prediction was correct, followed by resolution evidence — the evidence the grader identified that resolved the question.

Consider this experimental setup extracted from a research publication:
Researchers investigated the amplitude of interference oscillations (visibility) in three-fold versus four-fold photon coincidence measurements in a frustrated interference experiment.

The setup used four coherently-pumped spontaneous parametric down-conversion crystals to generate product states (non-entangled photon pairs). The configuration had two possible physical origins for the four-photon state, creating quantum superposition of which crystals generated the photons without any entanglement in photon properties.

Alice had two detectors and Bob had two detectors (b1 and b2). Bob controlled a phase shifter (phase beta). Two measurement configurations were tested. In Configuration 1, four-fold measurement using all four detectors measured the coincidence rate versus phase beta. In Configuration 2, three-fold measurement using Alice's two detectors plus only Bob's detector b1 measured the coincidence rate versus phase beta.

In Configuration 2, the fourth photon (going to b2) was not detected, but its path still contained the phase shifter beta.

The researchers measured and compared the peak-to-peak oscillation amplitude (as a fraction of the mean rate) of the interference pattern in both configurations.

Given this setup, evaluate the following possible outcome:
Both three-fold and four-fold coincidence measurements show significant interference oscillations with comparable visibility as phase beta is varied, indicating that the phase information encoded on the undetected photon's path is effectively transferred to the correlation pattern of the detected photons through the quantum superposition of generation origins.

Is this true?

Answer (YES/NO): NO